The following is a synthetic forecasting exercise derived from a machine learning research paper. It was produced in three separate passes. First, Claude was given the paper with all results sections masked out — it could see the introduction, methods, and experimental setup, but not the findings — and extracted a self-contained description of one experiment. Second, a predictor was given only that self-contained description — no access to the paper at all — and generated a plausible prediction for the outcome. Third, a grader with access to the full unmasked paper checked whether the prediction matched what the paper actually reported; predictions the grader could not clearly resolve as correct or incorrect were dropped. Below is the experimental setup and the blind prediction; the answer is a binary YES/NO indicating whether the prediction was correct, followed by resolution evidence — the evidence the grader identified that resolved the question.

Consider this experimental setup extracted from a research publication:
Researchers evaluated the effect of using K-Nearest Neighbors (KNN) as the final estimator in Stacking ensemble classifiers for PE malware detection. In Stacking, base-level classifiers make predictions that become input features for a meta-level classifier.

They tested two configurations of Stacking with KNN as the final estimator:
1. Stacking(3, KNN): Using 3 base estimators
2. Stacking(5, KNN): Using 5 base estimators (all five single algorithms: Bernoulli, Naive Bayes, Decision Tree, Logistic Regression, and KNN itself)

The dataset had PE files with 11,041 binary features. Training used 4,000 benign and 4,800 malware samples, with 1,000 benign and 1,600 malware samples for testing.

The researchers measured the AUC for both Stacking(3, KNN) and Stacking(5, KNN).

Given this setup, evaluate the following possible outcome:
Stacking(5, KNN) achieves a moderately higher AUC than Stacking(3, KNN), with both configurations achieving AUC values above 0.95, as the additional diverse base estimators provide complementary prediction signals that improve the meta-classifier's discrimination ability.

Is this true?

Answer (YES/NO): NO